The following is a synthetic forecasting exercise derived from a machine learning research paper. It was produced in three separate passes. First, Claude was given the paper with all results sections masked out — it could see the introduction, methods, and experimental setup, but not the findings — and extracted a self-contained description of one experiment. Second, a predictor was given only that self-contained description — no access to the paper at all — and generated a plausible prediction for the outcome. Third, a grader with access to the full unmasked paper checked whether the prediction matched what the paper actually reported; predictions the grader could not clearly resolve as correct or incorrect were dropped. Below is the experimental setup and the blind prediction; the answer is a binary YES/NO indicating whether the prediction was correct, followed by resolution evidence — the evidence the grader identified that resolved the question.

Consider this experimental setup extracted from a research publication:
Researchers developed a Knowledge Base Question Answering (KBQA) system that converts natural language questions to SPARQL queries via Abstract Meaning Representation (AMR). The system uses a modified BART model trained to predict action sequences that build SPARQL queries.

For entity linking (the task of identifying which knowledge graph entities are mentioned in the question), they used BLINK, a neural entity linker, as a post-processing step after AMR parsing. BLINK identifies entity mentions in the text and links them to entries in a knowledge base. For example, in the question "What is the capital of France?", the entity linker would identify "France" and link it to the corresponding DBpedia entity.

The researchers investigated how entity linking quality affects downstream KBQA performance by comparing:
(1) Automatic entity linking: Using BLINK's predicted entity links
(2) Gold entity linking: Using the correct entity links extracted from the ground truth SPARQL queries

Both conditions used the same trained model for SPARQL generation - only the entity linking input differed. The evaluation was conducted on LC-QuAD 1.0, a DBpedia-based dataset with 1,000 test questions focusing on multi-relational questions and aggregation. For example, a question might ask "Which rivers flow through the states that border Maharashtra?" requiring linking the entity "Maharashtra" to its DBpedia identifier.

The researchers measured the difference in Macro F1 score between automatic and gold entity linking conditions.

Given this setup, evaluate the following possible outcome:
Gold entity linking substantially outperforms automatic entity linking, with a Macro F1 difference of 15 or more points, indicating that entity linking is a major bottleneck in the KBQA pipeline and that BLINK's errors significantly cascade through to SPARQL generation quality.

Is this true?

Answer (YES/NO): NO